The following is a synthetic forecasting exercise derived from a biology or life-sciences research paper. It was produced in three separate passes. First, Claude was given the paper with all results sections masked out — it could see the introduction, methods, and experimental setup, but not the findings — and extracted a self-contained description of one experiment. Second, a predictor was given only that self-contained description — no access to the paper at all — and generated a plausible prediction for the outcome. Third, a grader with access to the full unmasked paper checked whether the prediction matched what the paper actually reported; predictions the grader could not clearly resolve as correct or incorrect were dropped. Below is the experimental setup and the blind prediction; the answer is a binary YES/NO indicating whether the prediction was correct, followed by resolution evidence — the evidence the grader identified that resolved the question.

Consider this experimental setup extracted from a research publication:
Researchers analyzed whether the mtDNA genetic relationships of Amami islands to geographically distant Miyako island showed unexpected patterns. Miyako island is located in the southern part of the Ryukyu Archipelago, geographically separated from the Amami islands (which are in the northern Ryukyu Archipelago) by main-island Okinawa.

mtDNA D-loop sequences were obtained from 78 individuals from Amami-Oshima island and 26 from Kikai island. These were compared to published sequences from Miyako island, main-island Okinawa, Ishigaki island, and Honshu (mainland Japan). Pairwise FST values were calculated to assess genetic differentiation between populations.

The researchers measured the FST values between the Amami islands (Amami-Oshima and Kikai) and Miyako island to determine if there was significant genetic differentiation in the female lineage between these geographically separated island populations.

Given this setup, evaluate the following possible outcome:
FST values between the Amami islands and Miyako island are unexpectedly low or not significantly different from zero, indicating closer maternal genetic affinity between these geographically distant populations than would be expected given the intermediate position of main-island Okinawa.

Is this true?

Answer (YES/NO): YES